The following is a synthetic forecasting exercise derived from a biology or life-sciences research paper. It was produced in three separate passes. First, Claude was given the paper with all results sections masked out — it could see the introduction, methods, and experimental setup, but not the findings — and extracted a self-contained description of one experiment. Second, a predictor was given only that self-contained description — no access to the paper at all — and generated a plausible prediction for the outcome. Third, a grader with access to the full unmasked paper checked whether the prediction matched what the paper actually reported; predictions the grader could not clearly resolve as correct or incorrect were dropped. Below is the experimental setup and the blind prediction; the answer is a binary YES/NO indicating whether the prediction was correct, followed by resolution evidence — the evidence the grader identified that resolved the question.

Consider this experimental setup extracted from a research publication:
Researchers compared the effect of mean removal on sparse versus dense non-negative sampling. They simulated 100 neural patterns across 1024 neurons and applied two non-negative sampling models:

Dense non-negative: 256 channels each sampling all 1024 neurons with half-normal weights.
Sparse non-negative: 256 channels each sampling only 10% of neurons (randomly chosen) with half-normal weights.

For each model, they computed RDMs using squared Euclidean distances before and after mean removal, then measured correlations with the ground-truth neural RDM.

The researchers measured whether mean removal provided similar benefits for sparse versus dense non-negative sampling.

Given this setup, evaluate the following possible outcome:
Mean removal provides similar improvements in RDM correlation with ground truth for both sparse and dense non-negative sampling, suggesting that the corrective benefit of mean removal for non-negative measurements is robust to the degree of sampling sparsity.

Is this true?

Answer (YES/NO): YES